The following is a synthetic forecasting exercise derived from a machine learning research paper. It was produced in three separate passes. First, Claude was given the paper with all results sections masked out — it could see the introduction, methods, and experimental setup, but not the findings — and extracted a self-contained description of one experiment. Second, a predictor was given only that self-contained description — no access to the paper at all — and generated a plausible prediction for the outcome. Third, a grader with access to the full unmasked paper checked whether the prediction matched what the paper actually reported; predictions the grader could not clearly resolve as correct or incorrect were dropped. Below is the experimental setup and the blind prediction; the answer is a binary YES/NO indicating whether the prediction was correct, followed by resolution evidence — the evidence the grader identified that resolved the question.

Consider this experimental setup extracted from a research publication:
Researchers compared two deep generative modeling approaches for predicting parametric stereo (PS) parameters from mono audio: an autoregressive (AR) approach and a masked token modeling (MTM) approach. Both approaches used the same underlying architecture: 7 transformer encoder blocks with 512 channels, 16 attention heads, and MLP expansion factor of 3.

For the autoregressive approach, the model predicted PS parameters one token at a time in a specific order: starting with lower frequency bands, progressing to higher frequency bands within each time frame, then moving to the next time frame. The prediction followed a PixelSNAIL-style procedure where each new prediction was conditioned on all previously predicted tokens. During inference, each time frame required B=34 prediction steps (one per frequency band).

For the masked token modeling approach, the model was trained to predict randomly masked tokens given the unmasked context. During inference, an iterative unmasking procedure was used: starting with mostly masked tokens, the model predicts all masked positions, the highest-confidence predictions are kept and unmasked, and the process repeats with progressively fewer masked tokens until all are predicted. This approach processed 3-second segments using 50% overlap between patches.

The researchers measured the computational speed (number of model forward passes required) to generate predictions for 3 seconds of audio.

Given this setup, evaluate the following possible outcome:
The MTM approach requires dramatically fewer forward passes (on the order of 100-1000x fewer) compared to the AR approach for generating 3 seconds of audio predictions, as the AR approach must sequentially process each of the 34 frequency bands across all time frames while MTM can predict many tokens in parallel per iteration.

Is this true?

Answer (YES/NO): YES